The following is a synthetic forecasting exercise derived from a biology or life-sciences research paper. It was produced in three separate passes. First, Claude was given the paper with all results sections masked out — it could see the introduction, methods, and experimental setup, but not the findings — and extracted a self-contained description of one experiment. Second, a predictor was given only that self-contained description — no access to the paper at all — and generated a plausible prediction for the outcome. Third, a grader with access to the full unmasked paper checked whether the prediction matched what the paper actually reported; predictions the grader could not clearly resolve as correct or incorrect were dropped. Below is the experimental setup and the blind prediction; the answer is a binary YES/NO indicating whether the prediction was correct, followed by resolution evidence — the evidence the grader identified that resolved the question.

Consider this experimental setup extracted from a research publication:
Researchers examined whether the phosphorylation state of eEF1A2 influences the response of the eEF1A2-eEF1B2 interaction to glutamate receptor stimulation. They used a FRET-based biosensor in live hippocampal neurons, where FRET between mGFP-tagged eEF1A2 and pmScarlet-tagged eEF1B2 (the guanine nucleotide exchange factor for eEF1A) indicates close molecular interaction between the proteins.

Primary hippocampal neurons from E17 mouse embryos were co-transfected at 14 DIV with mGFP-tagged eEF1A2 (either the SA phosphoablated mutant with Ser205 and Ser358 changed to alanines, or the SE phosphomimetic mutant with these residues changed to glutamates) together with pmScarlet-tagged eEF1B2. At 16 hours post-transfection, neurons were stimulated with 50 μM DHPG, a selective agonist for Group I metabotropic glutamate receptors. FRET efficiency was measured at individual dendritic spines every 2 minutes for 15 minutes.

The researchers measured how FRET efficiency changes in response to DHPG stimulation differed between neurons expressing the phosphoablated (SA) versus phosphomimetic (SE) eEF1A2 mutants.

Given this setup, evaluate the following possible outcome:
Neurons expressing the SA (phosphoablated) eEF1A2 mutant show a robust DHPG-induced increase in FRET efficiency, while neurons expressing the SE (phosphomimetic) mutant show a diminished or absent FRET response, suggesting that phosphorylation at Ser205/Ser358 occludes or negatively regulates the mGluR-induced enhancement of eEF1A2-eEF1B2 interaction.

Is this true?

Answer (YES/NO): NO